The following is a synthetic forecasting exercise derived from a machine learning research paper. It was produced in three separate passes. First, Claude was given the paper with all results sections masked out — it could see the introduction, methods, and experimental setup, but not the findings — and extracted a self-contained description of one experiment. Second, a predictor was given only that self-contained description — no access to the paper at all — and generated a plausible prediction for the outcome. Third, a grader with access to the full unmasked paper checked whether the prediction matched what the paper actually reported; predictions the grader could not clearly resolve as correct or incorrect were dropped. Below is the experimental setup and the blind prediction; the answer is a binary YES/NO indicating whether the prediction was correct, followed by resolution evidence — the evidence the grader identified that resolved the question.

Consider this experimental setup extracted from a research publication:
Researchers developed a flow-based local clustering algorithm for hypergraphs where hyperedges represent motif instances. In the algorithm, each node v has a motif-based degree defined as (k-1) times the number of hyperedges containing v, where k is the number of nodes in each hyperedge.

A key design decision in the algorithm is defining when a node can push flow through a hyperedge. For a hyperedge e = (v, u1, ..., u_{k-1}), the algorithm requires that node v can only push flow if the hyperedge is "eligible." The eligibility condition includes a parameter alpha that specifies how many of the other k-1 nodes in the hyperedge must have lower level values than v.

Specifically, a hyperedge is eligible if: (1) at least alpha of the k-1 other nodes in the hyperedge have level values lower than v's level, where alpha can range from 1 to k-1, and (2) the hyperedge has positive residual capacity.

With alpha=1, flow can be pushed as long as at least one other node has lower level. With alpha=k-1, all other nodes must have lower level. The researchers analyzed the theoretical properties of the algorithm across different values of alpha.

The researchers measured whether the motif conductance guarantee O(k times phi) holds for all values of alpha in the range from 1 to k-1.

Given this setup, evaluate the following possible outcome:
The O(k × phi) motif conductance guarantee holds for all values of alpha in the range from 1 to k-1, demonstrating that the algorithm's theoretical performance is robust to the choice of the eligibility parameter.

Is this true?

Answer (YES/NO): YES